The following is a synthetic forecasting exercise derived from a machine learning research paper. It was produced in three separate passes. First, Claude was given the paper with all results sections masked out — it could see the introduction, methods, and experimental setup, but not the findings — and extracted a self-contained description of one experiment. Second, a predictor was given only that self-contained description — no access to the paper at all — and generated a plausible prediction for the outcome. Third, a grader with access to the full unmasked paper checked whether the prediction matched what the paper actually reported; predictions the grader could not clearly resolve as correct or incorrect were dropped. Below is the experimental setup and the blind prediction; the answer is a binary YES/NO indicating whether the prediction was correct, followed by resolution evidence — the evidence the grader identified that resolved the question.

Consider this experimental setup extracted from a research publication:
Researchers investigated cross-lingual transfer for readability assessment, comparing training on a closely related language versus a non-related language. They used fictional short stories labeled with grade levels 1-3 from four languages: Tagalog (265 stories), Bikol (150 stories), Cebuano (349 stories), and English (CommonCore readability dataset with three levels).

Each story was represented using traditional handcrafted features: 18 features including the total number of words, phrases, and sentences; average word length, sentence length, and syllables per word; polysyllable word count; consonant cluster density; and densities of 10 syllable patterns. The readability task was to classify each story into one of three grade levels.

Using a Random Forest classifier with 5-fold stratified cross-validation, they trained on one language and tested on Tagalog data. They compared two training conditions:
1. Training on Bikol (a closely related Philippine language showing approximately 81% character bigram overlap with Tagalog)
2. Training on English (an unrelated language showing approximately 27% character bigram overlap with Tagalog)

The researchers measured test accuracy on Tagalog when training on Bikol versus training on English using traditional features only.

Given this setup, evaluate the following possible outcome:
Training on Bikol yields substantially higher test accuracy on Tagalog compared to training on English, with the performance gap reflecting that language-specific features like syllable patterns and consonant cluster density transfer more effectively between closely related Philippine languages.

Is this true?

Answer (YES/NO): YES